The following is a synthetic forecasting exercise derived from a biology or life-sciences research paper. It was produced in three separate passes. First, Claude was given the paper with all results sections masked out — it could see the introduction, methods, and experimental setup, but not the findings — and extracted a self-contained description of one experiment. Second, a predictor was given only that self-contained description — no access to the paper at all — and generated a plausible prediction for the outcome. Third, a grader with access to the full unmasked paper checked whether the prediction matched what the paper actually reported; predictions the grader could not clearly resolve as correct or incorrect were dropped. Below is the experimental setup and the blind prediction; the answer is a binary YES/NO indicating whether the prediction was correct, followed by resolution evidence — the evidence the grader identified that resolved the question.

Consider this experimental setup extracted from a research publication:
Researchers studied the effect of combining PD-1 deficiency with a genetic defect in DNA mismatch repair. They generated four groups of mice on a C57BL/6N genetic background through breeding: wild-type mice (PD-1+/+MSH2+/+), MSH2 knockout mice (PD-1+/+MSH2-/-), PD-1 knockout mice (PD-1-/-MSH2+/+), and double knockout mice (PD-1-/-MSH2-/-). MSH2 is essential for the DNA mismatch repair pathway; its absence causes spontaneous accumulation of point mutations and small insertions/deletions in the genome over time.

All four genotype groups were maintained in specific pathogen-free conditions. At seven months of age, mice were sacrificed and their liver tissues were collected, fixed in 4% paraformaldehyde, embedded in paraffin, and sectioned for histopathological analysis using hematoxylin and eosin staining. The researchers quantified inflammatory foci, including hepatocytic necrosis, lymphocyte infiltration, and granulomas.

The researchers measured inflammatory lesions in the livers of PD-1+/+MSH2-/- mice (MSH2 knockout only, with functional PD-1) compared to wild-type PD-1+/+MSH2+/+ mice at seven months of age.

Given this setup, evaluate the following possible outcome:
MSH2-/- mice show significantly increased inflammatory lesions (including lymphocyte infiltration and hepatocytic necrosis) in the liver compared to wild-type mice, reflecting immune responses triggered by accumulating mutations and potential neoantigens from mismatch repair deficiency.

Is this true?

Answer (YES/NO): NO